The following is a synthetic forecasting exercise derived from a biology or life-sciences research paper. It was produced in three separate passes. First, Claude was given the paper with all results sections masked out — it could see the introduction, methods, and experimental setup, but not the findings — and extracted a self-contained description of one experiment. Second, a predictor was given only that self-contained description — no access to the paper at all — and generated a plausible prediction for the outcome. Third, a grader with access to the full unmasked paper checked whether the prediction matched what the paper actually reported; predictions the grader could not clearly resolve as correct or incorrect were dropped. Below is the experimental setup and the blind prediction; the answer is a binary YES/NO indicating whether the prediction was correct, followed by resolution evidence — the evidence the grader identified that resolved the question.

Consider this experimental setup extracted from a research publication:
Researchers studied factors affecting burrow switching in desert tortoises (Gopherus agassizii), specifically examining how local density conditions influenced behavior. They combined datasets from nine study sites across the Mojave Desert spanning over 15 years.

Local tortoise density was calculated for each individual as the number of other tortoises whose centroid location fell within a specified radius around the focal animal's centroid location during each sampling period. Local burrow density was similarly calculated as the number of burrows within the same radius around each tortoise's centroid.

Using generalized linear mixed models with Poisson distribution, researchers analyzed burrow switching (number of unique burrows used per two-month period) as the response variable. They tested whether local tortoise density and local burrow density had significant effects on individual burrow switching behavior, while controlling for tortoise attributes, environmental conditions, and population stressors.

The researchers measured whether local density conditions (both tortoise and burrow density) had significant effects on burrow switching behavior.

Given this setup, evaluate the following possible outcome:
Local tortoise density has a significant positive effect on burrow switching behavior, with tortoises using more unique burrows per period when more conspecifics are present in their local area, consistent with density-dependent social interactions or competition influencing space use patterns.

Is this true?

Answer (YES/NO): NO